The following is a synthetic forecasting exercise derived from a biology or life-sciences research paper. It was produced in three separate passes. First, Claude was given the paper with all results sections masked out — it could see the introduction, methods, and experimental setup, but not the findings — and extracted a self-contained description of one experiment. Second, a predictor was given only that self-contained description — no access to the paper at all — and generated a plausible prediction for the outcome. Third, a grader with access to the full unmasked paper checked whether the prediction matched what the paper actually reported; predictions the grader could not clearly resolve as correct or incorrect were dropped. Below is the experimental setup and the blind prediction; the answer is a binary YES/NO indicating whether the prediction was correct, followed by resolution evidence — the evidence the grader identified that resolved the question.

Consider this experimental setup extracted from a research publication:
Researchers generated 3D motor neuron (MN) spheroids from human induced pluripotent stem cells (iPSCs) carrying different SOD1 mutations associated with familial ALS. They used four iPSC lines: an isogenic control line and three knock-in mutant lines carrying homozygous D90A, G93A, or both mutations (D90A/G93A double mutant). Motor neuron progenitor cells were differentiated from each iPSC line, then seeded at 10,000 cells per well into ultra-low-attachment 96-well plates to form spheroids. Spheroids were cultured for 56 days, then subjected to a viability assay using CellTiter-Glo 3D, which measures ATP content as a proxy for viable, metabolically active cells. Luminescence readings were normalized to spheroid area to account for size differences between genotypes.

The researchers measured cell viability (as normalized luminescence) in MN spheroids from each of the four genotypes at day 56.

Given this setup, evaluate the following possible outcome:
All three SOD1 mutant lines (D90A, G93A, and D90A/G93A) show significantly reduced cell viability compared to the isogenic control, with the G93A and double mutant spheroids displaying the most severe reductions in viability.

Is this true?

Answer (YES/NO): NO